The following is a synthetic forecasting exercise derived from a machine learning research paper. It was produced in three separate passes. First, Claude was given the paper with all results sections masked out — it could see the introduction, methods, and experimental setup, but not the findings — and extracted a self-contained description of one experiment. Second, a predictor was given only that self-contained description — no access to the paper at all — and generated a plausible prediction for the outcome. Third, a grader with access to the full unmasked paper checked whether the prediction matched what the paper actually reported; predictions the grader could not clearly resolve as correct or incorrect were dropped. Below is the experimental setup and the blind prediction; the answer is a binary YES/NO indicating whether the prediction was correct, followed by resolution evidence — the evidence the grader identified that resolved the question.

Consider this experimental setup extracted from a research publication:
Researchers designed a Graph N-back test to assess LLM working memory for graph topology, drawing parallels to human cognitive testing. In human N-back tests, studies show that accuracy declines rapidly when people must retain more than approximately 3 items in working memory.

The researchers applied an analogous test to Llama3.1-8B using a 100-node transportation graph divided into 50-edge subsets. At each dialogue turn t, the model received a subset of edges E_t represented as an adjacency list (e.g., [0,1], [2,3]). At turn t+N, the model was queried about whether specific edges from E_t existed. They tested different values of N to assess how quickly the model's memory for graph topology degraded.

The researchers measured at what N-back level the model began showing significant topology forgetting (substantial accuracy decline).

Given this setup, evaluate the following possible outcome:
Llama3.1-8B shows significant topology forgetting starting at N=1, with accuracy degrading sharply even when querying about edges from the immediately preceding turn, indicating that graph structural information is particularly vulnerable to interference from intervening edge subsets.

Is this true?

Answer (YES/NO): NO